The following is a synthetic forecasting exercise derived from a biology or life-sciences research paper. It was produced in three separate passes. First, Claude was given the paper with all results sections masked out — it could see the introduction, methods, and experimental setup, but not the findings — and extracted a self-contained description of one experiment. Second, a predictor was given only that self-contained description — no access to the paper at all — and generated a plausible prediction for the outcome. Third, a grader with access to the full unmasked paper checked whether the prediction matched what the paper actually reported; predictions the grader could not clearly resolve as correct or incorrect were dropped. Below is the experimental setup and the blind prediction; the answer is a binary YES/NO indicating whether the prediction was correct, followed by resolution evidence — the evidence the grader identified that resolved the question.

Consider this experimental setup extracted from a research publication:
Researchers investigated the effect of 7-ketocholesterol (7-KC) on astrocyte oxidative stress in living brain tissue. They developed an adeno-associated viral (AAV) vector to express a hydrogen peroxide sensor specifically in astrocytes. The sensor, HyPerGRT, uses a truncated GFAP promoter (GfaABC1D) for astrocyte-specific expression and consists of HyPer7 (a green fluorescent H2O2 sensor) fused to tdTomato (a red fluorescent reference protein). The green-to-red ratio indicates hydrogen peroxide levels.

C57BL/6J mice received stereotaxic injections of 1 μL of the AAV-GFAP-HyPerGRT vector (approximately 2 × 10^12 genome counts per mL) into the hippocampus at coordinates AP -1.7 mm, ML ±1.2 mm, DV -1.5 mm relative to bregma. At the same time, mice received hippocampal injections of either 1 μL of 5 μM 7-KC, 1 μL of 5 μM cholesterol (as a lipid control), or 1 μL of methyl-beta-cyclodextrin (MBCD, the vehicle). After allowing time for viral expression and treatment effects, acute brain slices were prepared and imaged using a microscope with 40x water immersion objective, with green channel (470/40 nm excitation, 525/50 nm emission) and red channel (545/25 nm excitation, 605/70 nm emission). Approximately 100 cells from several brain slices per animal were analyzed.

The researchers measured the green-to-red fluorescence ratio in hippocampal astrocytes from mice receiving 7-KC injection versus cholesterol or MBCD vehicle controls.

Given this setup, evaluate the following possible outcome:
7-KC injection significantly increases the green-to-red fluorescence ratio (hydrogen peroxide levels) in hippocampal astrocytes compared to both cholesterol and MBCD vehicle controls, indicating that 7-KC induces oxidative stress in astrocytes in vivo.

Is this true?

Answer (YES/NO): YES